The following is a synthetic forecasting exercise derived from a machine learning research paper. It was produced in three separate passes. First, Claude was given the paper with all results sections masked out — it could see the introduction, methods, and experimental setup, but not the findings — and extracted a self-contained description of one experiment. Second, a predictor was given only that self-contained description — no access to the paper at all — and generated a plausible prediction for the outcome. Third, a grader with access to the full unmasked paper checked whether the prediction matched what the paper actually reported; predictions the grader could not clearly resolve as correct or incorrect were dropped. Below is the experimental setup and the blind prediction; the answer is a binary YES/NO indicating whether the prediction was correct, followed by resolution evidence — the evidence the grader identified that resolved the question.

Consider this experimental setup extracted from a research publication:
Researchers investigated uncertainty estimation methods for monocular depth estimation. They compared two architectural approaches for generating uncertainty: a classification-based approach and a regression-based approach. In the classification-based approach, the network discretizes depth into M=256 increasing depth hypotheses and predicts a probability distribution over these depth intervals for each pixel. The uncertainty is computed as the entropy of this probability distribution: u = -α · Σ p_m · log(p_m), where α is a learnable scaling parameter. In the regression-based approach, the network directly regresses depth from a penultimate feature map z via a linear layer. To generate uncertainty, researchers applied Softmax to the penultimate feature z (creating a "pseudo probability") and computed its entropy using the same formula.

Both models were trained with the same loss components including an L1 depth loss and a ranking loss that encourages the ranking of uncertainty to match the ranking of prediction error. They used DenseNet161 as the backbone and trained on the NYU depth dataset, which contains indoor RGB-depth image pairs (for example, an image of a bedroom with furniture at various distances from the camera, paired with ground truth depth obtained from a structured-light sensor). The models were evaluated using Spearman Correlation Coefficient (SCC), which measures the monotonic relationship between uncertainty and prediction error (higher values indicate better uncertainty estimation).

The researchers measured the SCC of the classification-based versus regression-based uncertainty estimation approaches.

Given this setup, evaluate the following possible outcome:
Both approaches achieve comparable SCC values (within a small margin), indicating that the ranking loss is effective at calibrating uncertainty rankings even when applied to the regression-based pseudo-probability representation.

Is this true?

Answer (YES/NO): YES